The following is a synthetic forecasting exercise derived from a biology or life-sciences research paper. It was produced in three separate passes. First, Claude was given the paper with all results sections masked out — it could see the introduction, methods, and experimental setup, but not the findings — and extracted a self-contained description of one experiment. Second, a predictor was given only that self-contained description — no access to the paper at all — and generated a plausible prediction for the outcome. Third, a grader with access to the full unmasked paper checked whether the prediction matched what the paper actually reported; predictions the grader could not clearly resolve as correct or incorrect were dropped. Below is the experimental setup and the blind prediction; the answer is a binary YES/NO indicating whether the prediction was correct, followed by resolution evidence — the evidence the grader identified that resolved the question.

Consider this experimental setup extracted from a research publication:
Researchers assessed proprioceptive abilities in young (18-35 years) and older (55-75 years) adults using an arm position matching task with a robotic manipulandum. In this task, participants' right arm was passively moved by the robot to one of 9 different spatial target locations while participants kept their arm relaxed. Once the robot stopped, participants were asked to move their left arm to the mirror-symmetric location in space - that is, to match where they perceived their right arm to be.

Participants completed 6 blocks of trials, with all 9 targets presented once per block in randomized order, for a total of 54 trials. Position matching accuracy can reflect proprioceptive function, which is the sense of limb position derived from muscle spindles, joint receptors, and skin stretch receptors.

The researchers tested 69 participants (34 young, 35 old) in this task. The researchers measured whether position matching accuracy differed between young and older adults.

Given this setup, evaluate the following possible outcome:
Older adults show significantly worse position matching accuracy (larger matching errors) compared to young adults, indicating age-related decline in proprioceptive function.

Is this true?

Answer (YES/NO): NO